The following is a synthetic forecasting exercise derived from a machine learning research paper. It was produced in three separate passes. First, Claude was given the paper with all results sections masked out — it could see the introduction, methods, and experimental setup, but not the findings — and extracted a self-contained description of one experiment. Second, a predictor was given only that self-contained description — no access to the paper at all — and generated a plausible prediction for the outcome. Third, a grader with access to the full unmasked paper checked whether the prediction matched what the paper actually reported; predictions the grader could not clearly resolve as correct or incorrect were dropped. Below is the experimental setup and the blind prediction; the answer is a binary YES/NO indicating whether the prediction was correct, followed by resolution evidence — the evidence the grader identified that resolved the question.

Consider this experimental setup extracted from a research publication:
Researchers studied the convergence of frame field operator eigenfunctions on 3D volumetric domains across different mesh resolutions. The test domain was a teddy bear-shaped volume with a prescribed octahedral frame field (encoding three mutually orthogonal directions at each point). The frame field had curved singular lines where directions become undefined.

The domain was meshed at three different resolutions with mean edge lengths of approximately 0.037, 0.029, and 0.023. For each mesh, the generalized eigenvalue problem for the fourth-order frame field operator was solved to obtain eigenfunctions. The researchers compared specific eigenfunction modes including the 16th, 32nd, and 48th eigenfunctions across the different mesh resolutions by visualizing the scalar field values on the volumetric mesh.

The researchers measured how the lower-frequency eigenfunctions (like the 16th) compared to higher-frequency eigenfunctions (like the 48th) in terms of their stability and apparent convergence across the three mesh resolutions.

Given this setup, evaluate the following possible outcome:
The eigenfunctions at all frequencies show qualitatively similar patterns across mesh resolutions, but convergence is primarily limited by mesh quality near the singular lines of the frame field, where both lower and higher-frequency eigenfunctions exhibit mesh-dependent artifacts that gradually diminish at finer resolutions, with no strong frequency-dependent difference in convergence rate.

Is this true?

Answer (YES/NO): NO